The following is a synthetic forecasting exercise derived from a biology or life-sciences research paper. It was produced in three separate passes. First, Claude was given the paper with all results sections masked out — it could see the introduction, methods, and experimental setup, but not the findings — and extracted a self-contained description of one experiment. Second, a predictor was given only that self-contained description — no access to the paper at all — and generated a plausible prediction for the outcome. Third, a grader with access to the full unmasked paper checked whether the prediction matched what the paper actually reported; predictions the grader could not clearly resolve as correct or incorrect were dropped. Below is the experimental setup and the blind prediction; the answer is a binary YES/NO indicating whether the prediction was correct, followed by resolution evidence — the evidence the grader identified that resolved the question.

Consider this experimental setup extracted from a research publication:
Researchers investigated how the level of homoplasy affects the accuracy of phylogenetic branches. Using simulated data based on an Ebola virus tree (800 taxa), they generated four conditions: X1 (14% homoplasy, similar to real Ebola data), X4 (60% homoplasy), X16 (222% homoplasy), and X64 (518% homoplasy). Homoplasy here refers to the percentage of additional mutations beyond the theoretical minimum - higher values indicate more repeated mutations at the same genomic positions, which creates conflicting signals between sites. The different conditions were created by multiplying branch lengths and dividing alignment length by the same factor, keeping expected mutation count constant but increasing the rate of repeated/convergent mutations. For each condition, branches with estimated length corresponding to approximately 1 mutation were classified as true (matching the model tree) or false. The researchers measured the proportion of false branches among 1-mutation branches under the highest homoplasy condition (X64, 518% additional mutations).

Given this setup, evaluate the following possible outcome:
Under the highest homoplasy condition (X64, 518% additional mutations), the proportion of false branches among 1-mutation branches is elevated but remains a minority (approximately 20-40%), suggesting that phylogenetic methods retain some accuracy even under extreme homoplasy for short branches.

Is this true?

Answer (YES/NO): YES